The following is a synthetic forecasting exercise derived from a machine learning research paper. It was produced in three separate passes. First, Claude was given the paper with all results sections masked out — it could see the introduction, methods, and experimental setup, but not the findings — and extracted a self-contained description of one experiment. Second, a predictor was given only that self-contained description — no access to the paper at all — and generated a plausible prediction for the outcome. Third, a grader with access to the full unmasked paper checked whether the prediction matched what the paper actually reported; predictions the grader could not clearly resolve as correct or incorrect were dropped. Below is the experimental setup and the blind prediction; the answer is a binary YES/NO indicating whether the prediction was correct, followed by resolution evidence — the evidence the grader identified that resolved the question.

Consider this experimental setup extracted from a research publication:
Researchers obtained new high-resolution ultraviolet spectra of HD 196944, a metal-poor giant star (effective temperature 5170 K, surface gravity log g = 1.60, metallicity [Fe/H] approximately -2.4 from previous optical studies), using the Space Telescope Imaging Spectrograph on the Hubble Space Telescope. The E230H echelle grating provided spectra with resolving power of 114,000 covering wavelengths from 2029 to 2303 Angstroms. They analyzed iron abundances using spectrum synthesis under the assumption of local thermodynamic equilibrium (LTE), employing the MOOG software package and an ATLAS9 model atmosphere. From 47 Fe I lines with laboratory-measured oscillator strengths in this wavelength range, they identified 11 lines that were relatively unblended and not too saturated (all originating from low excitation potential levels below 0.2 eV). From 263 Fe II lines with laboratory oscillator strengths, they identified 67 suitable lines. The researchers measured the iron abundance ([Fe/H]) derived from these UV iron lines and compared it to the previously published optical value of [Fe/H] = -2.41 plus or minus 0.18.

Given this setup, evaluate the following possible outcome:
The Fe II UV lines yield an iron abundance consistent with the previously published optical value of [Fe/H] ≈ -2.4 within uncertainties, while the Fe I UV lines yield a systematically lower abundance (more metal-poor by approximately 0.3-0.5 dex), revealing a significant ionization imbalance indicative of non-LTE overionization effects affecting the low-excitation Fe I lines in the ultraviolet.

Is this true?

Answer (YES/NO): NO